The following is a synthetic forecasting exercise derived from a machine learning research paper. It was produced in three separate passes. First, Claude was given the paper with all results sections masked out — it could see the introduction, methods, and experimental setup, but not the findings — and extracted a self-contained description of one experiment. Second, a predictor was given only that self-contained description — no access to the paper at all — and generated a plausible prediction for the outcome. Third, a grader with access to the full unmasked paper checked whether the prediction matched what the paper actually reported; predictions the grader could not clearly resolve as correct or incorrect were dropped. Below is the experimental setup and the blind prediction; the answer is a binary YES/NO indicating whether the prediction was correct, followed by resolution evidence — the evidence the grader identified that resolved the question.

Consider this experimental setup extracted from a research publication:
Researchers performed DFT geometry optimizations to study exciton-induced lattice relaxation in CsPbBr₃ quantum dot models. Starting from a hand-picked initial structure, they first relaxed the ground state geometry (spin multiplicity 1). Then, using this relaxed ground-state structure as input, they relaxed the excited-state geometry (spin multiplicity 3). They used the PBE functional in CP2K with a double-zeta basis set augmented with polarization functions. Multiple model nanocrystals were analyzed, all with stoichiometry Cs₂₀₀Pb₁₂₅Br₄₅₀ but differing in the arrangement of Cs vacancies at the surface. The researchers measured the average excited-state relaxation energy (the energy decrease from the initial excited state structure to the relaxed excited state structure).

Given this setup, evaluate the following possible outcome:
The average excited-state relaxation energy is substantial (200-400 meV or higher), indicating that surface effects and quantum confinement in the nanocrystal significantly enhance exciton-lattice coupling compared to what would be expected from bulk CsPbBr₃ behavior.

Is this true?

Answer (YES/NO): NO